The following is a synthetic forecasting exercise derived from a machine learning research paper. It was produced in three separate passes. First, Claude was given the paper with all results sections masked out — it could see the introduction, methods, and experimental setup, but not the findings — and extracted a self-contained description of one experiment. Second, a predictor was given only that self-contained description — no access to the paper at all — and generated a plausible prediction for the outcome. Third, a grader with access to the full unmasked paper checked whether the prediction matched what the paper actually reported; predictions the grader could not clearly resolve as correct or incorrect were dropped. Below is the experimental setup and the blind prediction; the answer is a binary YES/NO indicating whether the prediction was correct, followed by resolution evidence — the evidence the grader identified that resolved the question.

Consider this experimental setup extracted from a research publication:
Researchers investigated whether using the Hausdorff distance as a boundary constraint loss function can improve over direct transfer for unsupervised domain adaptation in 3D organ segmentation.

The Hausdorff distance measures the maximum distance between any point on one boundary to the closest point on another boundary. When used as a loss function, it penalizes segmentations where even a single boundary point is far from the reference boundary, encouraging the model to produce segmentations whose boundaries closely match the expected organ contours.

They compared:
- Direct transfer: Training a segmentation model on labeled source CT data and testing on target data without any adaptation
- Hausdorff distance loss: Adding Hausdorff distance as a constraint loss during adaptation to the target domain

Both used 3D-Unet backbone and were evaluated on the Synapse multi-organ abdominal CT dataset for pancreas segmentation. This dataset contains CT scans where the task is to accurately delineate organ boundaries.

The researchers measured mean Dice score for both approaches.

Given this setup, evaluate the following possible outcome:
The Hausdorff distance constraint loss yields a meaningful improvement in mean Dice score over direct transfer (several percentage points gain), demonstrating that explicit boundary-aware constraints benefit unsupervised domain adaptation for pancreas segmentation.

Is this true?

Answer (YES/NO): NO